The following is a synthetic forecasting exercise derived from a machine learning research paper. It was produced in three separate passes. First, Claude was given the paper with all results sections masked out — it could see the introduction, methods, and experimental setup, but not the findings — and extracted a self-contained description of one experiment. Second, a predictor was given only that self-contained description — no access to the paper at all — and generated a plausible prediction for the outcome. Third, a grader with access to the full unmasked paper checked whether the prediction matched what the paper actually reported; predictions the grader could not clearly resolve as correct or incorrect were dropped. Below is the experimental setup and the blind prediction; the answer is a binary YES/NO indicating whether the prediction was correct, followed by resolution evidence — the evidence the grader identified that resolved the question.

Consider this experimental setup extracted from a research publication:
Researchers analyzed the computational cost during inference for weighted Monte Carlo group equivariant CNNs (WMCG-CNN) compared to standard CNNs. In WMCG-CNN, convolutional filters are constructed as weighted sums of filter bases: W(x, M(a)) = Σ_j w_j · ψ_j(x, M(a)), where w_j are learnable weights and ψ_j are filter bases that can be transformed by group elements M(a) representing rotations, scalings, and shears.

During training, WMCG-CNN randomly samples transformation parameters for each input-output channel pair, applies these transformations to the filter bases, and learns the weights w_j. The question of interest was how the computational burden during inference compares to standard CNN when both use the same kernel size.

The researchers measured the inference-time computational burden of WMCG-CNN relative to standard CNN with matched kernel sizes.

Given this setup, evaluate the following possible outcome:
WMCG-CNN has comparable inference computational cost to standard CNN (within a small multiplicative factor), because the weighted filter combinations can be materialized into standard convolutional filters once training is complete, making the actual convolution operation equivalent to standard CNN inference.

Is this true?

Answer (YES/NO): YES